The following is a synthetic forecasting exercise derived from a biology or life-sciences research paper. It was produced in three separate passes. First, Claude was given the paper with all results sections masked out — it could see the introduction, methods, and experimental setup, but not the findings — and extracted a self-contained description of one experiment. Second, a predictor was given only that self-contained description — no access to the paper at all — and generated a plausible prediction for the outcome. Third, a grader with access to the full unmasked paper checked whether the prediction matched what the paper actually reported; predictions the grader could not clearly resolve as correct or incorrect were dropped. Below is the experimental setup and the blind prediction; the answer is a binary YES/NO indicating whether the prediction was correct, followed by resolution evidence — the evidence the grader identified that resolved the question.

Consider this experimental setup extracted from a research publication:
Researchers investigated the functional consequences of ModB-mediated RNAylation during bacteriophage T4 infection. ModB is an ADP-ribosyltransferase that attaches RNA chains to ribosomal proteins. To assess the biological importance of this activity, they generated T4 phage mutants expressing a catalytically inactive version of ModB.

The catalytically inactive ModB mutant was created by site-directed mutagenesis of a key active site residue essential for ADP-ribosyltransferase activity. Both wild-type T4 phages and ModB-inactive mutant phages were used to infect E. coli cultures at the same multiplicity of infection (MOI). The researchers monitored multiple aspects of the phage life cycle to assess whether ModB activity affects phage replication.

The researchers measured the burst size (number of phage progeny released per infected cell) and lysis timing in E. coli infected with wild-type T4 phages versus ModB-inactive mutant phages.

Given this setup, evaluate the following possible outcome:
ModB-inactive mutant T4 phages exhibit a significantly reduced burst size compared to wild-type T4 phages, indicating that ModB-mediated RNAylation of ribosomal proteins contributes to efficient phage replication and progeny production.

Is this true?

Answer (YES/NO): YES